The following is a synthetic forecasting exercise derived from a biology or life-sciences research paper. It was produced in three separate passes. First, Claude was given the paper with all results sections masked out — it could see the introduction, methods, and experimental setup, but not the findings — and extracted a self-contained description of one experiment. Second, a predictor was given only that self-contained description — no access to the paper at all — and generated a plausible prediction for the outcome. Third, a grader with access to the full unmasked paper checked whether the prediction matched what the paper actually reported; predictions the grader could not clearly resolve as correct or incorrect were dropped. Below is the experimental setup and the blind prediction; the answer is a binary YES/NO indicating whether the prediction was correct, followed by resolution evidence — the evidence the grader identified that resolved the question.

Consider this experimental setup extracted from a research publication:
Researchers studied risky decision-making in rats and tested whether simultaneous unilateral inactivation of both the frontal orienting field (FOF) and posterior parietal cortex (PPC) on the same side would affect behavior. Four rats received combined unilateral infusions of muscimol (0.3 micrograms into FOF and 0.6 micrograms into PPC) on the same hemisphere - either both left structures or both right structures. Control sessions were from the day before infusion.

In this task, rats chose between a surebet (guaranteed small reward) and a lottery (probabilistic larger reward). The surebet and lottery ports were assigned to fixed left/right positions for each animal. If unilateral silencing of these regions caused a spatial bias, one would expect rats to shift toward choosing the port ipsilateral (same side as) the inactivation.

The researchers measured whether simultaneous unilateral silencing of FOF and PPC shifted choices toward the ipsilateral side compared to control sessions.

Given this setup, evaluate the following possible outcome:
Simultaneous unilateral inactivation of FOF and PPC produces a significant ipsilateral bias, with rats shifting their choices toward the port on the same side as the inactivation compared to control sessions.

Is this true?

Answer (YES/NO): NO